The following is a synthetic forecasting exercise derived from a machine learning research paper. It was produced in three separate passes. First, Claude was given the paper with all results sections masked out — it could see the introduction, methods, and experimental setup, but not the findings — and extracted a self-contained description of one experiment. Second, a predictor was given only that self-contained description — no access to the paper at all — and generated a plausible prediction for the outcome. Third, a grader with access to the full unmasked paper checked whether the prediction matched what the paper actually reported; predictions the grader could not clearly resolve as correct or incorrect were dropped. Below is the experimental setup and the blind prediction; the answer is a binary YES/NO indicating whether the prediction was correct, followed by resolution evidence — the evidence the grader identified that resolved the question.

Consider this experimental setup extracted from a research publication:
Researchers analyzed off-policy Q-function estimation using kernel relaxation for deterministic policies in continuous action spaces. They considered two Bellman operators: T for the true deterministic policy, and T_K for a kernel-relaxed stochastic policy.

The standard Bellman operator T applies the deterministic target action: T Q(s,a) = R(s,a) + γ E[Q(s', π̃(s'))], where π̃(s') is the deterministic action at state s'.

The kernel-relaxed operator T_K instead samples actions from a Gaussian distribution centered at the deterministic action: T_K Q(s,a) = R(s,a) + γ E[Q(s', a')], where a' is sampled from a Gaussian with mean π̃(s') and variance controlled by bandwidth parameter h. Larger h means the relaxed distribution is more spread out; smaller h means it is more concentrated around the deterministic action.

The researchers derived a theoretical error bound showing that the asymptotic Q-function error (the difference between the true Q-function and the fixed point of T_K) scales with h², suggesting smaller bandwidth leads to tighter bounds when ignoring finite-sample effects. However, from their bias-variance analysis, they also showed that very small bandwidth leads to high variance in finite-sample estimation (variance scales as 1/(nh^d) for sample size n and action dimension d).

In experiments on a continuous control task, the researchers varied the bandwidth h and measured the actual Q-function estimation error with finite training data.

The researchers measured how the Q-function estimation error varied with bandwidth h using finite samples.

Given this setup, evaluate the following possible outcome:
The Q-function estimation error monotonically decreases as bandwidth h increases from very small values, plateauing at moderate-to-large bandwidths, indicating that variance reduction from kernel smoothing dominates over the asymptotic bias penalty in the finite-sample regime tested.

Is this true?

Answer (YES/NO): NO